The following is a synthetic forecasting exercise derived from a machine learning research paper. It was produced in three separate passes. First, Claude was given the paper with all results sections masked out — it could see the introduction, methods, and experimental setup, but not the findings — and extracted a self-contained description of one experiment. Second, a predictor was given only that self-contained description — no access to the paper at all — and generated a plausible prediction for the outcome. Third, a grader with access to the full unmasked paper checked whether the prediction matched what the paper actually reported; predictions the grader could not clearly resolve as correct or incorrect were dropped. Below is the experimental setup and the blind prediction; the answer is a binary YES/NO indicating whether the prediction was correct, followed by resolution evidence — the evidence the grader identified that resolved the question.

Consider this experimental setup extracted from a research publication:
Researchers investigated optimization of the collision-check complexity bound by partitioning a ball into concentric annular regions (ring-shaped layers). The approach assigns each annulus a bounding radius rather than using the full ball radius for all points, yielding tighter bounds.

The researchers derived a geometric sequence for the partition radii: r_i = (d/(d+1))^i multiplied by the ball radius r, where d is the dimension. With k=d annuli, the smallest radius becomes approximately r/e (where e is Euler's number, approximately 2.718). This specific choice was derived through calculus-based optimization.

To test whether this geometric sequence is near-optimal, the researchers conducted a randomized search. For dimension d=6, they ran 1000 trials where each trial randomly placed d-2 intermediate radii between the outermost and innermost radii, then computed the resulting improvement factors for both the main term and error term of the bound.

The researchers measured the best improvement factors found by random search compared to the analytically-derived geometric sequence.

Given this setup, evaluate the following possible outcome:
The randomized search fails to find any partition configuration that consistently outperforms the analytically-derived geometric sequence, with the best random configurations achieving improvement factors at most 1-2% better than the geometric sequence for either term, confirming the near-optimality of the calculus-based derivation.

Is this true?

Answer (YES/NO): NO